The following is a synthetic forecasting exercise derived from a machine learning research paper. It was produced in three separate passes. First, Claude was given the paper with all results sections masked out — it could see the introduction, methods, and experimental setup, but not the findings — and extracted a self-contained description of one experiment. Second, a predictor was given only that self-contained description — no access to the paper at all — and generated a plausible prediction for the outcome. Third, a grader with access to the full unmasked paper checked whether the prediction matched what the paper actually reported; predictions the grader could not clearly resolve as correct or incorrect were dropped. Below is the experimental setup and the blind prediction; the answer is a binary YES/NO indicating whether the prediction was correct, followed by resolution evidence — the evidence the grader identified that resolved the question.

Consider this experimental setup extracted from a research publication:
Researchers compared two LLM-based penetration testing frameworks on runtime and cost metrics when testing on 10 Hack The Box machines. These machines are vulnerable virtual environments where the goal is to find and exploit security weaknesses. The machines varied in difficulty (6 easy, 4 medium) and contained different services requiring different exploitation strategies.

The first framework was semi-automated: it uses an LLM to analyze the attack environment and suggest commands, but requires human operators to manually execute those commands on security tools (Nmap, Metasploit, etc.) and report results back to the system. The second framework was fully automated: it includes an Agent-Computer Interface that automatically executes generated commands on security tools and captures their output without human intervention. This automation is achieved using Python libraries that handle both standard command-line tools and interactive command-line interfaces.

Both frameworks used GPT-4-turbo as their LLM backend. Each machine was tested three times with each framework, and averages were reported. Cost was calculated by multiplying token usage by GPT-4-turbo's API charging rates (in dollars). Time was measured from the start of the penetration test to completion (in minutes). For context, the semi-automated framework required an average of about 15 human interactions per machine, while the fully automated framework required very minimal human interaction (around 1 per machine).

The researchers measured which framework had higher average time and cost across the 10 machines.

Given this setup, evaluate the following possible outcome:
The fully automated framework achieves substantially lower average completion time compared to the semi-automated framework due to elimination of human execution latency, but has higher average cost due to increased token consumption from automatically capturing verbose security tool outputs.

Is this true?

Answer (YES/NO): NO